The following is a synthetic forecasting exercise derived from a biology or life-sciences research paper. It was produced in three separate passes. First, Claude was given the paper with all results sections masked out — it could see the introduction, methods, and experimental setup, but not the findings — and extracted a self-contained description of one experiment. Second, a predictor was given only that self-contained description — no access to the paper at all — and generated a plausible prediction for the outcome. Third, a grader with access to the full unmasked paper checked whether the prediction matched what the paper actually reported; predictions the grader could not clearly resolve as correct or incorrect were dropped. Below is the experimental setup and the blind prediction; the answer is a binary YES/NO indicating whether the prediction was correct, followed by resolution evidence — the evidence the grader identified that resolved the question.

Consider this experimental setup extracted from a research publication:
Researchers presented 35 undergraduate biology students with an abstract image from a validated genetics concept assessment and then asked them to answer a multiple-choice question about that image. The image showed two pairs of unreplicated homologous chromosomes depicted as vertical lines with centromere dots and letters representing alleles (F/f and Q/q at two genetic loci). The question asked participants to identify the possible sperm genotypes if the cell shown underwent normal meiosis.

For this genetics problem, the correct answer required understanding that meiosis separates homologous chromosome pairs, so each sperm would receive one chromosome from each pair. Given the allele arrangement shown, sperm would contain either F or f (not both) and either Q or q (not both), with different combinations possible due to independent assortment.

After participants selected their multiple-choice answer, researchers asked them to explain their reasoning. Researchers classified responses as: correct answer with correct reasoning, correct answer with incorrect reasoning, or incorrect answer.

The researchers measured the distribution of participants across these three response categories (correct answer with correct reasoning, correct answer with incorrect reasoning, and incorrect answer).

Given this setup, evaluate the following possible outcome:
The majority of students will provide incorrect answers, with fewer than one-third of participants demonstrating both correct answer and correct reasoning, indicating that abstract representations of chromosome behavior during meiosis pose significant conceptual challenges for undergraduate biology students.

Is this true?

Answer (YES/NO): NO